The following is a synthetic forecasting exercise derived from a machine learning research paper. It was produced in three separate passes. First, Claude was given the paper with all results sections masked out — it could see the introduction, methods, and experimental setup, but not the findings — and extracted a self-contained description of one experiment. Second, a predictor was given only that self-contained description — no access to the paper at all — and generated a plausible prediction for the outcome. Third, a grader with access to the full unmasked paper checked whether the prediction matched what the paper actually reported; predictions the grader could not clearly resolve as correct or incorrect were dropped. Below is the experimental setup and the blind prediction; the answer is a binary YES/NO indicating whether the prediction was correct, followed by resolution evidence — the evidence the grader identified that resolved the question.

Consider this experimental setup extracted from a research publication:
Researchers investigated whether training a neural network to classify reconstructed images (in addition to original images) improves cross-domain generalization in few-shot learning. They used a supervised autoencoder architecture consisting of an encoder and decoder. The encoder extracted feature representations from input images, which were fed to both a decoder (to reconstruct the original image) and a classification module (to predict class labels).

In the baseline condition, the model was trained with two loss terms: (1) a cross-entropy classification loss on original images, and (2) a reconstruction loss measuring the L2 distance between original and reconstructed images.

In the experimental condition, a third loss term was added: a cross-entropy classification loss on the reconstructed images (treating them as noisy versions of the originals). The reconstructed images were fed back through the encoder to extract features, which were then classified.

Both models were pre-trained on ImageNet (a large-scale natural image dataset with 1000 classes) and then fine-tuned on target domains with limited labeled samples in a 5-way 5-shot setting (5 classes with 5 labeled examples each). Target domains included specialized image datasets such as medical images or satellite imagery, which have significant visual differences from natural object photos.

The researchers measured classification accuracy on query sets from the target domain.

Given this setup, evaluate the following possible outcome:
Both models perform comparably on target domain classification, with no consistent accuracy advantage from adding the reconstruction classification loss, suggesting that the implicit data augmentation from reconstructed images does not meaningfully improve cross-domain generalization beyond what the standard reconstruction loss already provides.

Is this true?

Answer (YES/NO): NO